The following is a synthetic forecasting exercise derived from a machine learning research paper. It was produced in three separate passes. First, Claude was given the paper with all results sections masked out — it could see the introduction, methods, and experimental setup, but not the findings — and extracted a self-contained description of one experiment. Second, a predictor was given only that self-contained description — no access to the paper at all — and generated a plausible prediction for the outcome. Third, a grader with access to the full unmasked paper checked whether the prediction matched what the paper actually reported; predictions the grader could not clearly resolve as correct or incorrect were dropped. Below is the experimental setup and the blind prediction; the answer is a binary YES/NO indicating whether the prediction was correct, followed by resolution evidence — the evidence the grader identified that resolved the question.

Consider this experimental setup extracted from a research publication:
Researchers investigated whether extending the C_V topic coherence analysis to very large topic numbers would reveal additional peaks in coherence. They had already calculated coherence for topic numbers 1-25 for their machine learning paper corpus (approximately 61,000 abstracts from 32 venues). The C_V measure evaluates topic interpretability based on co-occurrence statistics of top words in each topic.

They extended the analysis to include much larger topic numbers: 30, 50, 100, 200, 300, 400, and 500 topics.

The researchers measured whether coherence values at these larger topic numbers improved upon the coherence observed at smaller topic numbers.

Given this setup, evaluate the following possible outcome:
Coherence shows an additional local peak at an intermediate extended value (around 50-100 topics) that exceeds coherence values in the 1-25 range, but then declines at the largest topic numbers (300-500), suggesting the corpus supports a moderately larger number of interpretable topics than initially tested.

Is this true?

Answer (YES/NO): NO